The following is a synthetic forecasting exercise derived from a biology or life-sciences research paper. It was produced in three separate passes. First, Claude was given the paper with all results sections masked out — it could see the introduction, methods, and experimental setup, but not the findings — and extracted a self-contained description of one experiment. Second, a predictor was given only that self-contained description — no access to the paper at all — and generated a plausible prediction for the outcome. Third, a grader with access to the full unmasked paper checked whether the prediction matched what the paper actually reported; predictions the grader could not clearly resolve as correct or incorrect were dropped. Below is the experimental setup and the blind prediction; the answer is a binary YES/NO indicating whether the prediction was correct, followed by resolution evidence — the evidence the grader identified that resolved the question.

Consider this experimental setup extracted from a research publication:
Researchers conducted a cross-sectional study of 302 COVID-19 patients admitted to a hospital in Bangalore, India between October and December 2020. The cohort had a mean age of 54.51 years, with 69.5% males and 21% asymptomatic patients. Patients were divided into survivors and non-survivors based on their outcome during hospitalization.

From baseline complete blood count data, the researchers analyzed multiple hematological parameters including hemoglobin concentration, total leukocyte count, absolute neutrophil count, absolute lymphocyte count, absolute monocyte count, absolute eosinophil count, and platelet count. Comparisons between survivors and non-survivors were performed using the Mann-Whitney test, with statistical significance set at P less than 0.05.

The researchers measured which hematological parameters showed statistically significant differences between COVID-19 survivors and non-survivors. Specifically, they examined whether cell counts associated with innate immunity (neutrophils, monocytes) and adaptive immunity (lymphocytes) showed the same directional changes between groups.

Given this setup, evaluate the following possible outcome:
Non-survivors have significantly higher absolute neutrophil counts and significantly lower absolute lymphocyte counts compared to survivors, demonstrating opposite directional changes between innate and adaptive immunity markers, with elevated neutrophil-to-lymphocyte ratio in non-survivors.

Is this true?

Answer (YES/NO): YES